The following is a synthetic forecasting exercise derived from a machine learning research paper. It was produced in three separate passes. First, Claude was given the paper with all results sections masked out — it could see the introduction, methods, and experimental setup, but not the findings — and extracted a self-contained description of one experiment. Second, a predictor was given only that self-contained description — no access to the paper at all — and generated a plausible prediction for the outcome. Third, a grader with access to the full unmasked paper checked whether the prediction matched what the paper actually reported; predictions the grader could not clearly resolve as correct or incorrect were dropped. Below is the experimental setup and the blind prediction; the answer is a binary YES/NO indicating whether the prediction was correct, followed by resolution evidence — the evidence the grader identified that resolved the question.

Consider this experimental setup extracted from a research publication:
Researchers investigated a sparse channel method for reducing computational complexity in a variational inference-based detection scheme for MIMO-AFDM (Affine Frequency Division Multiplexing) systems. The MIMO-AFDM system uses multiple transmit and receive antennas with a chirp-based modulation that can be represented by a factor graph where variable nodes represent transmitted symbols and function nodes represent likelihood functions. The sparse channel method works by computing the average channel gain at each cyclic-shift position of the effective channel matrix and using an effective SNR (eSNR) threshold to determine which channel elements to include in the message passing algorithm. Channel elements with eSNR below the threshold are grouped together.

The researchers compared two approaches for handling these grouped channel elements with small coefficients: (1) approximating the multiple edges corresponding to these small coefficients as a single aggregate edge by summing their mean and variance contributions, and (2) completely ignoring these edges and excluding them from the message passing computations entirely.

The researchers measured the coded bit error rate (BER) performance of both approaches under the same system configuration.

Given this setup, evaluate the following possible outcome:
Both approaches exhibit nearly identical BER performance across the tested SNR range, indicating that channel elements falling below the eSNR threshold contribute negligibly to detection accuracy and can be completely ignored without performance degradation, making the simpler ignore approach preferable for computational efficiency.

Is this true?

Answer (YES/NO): NO